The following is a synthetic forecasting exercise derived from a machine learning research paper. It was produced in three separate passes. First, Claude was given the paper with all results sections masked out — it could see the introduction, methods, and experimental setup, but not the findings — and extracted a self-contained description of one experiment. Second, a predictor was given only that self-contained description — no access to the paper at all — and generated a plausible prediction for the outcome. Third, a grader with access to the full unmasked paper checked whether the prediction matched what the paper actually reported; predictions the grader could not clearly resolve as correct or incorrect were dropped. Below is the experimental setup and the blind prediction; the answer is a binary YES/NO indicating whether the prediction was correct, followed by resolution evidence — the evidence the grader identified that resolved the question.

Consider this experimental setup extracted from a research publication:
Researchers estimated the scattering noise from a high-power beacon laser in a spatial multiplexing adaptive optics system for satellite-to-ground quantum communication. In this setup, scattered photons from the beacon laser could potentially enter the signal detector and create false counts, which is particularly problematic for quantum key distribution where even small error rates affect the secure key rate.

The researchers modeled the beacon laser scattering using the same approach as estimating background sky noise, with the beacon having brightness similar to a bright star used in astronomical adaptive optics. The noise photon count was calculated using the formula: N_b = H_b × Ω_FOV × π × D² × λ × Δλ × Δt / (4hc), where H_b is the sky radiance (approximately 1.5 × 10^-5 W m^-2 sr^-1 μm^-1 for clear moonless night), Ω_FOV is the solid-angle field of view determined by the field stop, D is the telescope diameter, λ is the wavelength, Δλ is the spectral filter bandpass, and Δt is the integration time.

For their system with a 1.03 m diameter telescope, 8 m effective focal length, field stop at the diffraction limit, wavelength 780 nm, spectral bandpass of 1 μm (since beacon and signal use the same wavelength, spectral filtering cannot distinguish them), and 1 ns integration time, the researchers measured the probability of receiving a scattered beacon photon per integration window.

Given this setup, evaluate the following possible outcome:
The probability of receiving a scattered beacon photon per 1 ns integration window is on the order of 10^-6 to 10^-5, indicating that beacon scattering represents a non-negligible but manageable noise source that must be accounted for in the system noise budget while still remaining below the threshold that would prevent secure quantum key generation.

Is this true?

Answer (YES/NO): NO